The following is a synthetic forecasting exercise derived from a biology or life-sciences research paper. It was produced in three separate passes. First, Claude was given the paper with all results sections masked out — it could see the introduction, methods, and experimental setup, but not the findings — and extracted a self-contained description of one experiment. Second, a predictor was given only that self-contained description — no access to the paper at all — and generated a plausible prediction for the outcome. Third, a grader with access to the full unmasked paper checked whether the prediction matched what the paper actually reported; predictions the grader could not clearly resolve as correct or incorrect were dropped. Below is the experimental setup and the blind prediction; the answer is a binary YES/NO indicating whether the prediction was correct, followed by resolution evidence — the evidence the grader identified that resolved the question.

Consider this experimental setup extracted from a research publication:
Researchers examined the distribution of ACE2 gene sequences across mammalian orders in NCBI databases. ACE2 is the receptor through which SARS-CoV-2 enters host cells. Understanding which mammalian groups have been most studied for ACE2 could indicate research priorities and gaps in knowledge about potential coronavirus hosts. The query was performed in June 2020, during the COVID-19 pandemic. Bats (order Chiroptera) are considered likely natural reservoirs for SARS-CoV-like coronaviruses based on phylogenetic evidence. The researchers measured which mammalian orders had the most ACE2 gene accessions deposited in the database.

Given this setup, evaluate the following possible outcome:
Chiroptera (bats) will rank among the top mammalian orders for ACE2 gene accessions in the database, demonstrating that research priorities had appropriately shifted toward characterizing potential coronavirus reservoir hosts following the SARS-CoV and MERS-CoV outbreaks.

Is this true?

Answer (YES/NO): YES